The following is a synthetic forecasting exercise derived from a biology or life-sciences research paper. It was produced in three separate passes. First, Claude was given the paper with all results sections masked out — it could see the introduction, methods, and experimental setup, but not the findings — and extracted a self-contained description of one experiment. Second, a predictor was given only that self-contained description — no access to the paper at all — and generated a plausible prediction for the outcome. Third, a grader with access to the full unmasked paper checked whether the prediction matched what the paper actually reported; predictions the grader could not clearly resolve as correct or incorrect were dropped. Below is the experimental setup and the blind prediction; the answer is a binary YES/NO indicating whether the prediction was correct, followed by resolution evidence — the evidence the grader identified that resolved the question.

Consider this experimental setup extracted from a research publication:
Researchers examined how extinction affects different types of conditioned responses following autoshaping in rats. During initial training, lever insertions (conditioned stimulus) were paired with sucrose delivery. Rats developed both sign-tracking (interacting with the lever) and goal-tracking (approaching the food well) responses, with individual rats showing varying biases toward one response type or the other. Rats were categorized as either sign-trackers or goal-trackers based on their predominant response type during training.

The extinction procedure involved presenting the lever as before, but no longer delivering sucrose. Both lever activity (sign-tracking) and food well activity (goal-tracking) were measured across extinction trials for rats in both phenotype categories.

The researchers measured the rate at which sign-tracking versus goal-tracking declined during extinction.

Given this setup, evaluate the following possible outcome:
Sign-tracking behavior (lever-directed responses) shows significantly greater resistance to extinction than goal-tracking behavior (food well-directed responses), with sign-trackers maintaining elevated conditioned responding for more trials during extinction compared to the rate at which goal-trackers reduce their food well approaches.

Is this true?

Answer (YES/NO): NO